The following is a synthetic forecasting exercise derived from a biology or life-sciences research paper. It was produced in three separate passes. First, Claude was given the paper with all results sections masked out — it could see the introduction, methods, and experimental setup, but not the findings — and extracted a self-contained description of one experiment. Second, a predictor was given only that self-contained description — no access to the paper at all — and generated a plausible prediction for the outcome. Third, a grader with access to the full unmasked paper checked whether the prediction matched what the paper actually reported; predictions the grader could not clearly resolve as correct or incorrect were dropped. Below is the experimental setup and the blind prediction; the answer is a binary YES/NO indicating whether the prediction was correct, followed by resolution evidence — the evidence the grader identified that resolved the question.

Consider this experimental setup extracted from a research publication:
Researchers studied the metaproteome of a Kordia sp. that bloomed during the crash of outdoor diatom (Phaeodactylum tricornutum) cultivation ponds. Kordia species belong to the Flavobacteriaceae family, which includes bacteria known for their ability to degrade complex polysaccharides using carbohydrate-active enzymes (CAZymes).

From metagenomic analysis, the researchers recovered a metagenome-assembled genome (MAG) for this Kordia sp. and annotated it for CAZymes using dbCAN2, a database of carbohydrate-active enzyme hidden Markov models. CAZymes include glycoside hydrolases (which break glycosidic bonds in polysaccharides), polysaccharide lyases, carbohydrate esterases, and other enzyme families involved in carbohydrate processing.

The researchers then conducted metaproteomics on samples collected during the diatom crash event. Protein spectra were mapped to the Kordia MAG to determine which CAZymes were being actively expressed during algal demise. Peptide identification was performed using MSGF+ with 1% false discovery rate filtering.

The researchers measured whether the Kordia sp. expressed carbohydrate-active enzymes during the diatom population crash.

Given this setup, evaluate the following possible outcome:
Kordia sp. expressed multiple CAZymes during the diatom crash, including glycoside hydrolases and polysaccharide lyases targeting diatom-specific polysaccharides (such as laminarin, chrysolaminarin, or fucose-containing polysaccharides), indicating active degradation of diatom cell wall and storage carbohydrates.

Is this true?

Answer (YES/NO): NO